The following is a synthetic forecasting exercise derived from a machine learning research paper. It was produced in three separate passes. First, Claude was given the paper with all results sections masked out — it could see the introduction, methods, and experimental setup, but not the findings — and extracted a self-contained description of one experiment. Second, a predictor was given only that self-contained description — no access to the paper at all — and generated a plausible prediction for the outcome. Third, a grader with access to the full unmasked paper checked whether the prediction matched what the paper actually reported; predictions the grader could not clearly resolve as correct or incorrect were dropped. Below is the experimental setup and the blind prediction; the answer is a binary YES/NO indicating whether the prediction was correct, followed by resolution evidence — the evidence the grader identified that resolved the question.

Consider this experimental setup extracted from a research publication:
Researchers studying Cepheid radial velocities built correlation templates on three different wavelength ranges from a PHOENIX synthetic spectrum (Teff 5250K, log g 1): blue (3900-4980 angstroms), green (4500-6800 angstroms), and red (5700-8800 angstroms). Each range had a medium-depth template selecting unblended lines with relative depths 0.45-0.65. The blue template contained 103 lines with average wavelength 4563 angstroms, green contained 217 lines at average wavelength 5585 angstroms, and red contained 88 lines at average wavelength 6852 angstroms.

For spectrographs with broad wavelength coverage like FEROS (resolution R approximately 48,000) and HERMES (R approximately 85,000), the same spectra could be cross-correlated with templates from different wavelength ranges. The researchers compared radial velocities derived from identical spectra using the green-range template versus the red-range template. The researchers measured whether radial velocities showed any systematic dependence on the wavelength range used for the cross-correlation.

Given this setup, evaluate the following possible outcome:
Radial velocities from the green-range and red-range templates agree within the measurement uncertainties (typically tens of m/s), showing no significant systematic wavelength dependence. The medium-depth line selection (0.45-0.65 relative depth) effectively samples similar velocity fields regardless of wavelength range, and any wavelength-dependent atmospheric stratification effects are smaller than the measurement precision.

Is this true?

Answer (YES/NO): NO